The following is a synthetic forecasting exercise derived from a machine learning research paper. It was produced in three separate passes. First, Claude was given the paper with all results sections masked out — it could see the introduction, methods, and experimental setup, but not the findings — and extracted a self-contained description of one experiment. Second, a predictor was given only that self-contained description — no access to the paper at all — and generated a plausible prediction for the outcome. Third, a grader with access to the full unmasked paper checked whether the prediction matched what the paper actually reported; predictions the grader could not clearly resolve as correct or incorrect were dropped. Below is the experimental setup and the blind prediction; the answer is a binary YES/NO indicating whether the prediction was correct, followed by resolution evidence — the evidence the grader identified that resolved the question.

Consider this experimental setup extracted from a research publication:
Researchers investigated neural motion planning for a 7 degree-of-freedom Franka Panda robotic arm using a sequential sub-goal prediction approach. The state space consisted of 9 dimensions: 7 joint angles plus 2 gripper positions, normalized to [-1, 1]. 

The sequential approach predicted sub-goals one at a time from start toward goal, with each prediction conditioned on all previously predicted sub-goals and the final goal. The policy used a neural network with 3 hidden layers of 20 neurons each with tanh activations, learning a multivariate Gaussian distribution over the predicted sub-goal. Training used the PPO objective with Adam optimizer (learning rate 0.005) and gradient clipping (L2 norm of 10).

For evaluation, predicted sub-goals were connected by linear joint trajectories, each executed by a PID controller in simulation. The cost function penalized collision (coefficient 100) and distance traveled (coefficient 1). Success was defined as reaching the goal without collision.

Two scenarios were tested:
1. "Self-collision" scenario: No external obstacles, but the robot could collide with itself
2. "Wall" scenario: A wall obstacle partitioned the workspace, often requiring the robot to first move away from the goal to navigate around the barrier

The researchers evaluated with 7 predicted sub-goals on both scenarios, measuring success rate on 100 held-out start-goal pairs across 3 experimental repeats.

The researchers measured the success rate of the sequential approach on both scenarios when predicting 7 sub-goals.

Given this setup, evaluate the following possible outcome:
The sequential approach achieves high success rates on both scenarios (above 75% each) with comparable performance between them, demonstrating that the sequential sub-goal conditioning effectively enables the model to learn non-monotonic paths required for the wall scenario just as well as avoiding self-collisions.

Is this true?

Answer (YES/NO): NO